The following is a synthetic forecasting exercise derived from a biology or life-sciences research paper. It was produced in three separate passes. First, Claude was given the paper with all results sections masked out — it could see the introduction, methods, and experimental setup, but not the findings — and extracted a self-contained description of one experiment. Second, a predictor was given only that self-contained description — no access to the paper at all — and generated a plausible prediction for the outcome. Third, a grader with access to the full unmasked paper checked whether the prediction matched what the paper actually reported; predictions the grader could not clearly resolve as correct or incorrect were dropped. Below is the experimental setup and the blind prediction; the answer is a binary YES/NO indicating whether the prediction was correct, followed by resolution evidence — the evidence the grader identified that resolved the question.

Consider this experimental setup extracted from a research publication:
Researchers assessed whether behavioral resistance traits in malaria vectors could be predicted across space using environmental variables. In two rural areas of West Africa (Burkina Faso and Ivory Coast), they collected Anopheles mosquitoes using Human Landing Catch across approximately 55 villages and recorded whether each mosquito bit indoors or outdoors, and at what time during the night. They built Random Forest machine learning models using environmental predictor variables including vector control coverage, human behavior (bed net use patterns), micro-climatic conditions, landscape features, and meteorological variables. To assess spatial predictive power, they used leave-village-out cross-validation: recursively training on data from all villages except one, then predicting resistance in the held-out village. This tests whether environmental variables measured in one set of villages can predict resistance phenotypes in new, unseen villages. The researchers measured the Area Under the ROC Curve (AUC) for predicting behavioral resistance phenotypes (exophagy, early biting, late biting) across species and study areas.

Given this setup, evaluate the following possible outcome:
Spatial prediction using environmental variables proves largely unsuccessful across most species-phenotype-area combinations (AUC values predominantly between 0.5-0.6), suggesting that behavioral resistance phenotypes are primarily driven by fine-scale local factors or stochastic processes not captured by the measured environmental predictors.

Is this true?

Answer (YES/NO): YES